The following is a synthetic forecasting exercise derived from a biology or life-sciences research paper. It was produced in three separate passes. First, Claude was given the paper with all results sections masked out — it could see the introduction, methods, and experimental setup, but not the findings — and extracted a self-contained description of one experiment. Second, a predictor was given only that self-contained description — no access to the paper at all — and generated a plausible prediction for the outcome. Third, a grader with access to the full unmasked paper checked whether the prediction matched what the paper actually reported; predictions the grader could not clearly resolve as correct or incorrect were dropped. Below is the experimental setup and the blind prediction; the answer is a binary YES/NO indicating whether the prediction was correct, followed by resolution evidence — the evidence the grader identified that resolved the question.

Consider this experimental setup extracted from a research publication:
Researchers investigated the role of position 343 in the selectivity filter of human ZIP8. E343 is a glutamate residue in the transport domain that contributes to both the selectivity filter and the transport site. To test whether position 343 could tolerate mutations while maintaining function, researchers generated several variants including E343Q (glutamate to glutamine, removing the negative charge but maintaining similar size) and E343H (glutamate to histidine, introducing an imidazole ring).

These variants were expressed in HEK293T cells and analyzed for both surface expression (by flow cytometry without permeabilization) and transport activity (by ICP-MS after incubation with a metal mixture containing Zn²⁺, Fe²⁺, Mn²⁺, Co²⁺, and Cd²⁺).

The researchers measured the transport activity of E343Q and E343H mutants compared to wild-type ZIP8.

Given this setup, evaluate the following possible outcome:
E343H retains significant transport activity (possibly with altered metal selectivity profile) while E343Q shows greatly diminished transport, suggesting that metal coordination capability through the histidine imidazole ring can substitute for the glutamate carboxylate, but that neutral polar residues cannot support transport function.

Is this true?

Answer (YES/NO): NO